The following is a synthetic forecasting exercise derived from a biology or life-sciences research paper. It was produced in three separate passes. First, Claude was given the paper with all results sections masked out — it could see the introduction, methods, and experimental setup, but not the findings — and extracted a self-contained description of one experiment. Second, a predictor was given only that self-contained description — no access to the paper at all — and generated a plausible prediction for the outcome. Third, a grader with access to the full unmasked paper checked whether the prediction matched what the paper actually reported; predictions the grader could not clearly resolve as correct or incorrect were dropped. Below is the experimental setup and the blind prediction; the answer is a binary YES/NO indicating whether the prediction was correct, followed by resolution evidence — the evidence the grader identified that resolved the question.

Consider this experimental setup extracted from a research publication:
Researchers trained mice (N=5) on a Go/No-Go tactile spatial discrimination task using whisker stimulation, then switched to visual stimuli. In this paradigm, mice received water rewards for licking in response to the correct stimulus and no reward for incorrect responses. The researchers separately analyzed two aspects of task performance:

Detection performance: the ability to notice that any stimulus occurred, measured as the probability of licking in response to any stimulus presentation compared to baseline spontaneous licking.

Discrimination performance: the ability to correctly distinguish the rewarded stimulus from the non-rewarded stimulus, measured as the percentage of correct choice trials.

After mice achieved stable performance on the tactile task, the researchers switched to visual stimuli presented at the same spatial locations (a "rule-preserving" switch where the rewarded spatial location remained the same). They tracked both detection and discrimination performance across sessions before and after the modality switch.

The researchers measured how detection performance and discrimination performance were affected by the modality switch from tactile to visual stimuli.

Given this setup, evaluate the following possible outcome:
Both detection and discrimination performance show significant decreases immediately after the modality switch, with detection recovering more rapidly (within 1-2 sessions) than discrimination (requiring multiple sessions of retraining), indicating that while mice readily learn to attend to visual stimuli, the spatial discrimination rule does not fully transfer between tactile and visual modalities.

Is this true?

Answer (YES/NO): NO